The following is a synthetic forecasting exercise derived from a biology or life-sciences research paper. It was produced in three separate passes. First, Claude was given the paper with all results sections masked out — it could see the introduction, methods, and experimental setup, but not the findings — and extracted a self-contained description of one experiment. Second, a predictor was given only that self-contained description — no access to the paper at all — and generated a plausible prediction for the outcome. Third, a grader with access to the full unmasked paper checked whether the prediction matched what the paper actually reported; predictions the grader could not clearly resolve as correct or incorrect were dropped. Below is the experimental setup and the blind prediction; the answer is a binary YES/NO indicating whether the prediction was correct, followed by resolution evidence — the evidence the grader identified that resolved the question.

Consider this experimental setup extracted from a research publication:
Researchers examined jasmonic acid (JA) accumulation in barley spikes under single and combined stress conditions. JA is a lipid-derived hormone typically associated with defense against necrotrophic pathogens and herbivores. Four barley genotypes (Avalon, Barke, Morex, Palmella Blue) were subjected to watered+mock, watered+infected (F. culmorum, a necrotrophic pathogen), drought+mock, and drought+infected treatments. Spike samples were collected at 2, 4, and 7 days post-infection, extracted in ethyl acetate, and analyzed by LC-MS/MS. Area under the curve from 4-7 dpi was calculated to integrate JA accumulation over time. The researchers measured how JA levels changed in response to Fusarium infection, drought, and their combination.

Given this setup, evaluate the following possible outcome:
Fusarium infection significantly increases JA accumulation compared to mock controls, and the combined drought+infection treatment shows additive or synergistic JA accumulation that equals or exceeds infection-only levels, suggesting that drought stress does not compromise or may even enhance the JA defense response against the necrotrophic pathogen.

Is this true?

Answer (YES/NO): NO